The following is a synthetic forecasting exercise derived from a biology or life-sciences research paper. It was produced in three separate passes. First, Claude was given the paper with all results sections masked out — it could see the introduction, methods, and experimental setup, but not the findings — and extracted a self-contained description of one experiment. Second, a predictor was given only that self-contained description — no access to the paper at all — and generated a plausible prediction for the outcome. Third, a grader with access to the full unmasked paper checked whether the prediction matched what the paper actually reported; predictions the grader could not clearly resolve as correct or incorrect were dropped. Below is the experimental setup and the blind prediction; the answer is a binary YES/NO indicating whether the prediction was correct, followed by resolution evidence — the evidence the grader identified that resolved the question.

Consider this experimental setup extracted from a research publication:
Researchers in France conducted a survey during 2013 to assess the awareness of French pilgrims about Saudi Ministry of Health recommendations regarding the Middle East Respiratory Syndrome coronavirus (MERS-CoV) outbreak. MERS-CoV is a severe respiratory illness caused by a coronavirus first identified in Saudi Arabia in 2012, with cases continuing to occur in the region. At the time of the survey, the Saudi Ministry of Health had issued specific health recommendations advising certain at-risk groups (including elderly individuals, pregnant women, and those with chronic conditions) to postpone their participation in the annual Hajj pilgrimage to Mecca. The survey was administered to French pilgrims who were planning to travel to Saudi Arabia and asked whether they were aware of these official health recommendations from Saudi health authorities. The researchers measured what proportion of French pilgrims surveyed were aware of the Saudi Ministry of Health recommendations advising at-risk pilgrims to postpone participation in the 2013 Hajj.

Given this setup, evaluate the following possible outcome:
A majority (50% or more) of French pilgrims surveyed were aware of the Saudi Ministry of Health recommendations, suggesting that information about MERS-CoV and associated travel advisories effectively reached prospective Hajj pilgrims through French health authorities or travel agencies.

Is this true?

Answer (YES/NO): NO